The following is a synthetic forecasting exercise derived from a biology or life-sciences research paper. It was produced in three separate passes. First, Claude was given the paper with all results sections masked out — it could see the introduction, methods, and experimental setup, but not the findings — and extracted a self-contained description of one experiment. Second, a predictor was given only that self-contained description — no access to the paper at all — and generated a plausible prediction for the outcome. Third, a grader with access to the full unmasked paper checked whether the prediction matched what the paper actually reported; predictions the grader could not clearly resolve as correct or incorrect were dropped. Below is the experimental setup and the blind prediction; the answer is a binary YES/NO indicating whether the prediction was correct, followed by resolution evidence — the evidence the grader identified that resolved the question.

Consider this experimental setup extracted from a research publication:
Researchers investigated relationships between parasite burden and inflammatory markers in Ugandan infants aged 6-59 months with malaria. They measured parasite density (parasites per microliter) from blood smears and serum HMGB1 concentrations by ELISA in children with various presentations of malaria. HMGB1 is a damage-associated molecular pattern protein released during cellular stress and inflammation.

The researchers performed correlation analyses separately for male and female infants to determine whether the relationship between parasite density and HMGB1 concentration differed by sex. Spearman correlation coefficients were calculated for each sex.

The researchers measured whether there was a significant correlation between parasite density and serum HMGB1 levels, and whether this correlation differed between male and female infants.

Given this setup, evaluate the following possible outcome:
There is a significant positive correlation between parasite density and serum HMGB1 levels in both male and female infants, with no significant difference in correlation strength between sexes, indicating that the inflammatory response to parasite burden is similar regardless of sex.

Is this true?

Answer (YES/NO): NO